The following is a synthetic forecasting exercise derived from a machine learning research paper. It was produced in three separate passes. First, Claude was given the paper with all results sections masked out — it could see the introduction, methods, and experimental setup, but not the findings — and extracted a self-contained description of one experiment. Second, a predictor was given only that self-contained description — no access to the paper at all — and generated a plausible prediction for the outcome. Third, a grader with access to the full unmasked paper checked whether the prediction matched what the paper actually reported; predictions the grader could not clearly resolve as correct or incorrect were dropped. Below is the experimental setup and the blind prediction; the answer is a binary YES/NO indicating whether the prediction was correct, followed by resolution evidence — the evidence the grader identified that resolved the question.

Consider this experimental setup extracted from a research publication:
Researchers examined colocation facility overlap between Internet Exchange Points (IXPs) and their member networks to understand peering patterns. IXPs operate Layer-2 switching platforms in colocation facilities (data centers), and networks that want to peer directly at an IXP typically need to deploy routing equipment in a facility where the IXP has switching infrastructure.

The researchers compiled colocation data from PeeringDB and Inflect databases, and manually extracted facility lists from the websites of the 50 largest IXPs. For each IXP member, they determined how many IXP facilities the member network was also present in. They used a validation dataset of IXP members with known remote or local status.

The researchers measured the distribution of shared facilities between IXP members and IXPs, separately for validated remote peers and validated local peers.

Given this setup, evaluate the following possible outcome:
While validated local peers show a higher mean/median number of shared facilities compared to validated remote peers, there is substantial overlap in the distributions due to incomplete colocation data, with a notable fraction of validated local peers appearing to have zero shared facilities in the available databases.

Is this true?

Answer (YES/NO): NO